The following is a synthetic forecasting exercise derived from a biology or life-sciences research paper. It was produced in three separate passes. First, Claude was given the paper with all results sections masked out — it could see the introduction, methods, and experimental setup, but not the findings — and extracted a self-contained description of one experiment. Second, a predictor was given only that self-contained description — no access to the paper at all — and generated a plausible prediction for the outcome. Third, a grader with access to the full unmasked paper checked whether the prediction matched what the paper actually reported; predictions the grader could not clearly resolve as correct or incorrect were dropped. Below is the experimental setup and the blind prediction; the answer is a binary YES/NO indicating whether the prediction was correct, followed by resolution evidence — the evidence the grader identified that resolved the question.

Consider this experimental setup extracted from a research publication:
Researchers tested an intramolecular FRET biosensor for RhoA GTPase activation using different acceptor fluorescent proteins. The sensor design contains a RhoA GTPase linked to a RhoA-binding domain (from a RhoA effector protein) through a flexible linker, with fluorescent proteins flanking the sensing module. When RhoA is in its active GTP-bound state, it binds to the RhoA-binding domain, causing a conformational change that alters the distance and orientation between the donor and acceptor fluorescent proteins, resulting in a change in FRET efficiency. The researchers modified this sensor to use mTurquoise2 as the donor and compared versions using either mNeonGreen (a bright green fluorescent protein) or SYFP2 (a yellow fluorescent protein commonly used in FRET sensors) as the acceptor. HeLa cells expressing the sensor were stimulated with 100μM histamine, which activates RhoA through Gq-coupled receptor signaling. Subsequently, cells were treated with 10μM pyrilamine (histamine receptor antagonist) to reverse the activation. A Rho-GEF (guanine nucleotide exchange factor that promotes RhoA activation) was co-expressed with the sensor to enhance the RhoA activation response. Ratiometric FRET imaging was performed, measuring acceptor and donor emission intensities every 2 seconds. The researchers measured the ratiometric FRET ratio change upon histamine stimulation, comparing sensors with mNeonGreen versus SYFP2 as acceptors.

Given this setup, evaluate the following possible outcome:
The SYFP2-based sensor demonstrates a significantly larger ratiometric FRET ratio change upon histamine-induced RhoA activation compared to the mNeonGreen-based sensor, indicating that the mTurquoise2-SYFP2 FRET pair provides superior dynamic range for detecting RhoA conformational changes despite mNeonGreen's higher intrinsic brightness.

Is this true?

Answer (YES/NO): NO